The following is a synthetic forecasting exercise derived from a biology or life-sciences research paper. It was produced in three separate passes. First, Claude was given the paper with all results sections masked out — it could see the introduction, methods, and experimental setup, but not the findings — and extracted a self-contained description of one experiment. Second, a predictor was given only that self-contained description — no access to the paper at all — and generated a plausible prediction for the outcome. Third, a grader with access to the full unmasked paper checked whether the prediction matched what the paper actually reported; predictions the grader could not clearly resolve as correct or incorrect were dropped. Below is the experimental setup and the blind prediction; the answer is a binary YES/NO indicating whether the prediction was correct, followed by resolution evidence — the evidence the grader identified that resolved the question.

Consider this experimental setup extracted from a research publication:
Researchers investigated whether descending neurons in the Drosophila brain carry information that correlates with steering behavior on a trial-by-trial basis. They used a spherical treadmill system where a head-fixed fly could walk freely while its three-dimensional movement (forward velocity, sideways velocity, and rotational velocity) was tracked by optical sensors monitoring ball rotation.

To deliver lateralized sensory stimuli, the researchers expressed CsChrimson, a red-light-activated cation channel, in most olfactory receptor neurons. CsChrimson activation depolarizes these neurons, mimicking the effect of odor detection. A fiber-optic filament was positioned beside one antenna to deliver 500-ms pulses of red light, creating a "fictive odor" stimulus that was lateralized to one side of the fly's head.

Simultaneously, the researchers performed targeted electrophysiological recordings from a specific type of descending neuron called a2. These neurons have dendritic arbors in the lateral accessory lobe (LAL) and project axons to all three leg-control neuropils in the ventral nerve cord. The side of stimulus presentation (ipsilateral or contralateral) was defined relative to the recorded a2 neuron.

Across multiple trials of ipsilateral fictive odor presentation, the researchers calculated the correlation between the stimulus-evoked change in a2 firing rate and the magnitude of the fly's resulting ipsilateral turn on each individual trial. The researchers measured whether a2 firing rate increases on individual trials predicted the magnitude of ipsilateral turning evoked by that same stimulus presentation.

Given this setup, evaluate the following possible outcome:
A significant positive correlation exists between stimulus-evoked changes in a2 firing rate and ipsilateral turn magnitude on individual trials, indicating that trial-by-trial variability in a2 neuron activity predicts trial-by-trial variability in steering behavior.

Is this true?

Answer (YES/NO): YES